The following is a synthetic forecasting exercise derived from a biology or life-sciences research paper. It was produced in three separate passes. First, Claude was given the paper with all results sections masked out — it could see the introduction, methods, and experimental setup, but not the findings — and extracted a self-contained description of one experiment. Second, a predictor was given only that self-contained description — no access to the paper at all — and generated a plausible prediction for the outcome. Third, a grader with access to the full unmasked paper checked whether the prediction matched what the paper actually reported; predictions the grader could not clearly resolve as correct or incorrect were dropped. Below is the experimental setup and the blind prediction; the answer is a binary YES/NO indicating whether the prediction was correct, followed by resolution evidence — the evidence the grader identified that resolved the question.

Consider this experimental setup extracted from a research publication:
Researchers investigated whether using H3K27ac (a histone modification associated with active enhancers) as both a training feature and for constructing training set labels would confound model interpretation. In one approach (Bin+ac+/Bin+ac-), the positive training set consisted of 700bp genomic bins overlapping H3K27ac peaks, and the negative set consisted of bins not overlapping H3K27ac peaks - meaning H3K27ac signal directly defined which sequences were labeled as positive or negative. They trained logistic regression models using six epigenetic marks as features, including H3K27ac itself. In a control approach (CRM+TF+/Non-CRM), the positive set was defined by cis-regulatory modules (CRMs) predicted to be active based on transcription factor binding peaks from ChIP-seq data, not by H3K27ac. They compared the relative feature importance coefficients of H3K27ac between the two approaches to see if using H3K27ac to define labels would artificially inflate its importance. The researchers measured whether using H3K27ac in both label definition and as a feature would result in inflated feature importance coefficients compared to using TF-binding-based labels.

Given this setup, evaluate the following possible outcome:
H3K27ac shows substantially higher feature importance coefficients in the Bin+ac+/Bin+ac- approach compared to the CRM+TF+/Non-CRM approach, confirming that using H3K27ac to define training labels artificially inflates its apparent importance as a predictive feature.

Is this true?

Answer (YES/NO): YES